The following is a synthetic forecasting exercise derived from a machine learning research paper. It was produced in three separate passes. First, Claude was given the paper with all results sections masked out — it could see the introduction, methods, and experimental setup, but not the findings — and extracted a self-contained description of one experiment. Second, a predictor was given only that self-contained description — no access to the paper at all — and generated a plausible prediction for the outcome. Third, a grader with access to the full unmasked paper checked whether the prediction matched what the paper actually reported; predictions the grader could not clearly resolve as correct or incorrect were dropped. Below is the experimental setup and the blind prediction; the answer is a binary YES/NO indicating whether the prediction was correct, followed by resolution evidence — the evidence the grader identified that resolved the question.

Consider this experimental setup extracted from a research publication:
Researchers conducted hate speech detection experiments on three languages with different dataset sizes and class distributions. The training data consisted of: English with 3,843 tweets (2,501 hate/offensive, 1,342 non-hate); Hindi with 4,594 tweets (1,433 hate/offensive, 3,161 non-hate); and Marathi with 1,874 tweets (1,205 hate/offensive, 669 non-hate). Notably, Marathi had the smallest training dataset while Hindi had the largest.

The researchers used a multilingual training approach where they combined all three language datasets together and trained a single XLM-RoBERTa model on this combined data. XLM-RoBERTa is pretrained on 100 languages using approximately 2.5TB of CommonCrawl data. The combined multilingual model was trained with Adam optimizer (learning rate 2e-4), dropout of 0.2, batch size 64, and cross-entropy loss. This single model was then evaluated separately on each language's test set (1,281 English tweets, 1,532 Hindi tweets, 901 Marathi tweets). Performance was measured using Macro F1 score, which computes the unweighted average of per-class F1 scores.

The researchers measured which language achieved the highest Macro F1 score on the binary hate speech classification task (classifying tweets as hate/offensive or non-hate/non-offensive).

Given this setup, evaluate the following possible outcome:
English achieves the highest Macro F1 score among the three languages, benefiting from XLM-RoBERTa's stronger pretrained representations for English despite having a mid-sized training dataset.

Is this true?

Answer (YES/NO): NO